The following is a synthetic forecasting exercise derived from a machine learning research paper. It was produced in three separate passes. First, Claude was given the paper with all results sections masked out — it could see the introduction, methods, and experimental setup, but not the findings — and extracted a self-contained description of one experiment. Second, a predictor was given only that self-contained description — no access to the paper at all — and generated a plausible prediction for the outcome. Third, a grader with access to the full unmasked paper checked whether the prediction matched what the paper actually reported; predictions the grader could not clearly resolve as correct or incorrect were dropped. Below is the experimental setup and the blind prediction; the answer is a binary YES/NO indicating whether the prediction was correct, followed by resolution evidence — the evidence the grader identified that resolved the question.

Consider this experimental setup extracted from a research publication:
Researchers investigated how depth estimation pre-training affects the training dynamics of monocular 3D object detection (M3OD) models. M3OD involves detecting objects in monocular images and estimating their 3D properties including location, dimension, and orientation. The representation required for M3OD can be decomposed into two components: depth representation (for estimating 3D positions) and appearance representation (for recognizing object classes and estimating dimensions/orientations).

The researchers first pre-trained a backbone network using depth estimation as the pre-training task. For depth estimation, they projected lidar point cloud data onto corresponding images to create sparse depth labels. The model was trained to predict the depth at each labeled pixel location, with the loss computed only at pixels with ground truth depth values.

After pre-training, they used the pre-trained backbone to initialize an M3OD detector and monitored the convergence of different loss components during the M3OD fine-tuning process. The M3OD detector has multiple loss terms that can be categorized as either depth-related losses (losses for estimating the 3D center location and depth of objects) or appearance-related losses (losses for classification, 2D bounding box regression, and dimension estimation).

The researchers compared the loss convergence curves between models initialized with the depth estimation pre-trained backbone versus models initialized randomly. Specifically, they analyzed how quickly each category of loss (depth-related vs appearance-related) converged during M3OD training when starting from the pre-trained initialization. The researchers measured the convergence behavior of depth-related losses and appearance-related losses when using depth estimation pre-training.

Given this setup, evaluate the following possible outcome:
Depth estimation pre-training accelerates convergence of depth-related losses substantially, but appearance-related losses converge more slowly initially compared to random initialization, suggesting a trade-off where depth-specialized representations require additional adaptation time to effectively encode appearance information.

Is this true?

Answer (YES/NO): YES